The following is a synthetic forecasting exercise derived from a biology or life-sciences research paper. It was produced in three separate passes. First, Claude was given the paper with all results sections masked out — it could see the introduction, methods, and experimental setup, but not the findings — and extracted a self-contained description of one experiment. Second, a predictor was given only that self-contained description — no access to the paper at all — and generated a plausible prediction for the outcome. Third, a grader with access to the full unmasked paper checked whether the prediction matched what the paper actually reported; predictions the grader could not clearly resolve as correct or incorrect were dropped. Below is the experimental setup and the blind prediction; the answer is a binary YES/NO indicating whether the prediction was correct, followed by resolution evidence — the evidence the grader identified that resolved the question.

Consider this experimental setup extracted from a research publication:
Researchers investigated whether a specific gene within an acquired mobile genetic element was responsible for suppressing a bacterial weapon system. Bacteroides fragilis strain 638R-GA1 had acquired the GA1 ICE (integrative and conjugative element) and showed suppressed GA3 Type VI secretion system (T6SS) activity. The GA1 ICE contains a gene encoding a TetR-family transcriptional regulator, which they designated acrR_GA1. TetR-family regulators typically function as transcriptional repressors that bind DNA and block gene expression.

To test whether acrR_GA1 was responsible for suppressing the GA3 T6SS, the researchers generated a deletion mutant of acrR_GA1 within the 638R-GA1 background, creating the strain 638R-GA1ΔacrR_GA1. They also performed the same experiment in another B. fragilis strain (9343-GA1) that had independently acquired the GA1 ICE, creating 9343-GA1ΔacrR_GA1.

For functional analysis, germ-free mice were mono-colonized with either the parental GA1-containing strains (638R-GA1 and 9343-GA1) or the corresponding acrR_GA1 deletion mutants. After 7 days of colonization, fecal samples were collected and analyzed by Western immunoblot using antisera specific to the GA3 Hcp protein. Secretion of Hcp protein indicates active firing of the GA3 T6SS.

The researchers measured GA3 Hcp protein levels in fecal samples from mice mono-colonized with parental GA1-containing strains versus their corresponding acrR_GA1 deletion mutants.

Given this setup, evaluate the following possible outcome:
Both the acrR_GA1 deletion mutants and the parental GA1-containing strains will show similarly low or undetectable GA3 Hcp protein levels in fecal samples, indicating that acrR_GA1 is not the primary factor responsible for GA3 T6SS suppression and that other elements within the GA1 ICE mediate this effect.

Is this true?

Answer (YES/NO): NO